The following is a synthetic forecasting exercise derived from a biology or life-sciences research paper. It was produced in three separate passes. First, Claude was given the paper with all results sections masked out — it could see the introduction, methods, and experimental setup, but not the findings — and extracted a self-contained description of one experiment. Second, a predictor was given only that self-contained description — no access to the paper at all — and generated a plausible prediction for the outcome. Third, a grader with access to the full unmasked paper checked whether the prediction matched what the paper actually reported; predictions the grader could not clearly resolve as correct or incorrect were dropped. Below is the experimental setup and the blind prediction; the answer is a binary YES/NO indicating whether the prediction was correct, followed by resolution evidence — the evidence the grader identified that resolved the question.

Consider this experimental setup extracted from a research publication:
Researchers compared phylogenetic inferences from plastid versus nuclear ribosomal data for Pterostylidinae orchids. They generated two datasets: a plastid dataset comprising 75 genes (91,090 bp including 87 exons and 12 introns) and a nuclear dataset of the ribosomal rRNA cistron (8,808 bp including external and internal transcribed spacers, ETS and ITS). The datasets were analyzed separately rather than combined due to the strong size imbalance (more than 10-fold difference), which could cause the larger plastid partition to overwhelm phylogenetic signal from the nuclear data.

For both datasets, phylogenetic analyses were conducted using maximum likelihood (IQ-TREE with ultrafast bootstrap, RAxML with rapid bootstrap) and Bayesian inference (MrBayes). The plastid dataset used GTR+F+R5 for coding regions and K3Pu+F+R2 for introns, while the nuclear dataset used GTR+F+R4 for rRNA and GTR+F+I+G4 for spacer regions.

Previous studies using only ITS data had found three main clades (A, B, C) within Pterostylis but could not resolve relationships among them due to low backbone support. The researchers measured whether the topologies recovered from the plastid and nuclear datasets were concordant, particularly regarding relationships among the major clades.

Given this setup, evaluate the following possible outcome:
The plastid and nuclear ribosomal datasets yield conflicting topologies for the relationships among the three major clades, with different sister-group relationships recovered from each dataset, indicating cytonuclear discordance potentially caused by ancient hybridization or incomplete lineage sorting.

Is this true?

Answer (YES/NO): NO